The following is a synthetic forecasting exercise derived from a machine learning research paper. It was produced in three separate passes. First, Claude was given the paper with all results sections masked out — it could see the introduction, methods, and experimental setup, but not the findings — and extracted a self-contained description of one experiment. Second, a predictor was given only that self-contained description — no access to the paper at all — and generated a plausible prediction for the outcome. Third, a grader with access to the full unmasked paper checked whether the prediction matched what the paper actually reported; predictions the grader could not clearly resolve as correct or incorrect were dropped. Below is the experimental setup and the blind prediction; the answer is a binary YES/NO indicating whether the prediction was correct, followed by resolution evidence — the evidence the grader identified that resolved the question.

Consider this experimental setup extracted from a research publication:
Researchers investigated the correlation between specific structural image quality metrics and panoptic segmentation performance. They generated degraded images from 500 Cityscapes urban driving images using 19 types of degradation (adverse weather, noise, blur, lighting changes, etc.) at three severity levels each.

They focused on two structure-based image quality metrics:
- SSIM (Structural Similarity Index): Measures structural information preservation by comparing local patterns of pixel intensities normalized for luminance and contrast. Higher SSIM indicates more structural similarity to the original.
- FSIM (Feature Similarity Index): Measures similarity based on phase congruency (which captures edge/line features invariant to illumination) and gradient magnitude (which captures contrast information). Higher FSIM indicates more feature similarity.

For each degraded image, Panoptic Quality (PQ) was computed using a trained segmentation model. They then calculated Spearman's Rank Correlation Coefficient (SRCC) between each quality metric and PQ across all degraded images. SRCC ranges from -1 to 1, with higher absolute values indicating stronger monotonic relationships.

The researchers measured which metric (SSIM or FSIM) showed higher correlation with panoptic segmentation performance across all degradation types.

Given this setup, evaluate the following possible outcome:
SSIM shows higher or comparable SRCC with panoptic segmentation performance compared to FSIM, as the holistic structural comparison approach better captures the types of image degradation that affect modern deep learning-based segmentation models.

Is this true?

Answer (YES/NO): YES